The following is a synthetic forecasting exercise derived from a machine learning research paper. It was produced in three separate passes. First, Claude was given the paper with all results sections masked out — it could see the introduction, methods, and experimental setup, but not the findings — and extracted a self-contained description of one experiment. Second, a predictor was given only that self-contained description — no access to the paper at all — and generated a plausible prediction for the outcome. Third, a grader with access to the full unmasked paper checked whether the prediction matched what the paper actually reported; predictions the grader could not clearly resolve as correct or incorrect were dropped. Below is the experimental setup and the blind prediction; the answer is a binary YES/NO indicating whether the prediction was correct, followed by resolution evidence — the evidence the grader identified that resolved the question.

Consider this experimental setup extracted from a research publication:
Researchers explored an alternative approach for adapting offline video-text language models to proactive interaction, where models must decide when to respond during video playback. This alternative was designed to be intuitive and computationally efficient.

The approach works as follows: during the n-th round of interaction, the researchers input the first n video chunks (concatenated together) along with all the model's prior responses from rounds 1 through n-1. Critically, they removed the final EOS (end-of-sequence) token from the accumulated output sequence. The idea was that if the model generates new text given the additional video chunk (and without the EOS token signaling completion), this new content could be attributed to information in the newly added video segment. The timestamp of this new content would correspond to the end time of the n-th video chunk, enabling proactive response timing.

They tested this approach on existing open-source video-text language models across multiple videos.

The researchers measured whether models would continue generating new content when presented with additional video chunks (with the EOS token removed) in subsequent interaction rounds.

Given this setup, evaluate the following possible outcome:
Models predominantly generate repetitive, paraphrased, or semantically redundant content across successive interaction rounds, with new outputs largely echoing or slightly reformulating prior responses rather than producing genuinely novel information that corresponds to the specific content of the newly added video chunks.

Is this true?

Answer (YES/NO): NO